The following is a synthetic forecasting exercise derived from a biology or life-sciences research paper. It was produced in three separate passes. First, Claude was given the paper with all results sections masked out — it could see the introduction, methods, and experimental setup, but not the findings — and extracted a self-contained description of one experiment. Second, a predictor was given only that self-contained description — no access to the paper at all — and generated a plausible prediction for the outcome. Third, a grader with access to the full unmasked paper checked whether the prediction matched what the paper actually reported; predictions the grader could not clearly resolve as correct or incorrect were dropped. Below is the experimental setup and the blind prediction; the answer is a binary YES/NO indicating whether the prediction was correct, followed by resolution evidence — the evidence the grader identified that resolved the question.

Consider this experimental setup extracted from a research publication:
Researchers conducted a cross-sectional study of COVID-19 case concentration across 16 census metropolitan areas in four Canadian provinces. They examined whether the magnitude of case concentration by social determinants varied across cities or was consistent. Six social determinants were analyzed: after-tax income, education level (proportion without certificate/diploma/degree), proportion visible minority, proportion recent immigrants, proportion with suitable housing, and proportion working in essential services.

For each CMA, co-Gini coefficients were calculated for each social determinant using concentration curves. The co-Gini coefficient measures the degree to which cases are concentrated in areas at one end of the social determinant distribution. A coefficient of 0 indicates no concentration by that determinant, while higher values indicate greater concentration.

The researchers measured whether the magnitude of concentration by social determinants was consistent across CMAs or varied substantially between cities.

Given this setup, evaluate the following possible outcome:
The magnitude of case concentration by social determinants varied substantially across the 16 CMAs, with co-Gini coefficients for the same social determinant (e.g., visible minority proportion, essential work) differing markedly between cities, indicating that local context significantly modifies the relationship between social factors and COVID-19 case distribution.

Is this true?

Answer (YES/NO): YES